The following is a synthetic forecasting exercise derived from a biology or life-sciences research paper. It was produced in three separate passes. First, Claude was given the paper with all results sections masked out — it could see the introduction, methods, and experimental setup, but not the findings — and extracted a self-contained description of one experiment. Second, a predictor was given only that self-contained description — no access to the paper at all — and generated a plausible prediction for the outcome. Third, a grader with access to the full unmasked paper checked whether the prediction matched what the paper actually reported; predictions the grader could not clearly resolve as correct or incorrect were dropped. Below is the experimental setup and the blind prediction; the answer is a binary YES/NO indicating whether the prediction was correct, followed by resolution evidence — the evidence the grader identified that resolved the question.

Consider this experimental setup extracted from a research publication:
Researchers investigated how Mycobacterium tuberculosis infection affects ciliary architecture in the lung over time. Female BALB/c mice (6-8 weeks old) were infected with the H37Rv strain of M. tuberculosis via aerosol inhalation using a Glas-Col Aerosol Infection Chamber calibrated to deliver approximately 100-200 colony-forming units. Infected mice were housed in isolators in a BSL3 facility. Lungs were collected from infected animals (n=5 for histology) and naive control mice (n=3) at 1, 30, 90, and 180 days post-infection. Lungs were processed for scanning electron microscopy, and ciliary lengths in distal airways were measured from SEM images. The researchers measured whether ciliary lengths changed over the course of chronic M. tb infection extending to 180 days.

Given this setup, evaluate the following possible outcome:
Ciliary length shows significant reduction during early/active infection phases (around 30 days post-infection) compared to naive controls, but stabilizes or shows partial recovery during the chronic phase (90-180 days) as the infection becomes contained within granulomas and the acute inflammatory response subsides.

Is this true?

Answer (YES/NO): NO